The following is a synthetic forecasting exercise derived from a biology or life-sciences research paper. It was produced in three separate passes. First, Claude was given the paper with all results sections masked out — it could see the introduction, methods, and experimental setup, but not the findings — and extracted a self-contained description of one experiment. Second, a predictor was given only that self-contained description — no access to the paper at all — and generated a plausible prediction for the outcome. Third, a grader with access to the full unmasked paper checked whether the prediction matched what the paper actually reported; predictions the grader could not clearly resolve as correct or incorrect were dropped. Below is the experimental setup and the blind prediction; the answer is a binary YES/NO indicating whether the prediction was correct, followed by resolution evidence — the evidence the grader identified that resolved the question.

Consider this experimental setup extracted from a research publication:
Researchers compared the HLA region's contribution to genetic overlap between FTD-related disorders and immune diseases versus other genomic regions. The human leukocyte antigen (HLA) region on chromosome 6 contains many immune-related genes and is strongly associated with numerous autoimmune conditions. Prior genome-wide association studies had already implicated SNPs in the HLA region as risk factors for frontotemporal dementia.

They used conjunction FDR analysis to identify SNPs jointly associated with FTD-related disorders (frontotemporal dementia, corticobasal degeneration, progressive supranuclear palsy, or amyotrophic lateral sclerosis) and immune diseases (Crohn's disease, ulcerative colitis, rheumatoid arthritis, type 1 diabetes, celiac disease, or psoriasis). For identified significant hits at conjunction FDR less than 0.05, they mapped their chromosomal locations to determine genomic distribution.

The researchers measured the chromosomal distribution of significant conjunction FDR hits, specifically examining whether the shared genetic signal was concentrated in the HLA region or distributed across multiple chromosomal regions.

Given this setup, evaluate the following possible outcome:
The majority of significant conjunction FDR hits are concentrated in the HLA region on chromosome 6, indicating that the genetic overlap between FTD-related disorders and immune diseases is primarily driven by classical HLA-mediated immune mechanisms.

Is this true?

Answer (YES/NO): NO